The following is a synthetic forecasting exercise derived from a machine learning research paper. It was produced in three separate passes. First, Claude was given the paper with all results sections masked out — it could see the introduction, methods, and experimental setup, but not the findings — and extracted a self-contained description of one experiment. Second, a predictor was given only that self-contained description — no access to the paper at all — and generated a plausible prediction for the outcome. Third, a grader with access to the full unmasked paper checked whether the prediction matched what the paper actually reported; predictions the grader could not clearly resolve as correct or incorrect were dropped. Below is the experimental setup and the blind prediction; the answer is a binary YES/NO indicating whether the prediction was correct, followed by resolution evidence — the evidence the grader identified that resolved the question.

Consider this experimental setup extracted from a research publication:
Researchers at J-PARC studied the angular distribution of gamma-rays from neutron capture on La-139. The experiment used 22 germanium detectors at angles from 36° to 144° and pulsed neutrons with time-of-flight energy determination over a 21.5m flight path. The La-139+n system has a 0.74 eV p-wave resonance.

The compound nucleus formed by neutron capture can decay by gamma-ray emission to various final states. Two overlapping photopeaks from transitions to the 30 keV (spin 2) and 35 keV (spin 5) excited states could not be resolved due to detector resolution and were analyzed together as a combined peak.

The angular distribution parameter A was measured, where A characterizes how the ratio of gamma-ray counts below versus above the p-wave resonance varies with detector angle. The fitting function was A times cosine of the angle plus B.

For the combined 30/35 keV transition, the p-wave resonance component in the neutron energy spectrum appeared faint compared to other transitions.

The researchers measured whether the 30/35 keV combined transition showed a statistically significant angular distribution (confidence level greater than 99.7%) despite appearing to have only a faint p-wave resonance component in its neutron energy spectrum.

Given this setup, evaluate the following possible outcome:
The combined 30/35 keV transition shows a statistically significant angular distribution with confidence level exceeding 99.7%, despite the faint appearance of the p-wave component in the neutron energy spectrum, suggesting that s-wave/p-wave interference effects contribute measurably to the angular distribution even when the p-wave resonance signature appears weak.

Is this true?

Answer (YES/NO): YES